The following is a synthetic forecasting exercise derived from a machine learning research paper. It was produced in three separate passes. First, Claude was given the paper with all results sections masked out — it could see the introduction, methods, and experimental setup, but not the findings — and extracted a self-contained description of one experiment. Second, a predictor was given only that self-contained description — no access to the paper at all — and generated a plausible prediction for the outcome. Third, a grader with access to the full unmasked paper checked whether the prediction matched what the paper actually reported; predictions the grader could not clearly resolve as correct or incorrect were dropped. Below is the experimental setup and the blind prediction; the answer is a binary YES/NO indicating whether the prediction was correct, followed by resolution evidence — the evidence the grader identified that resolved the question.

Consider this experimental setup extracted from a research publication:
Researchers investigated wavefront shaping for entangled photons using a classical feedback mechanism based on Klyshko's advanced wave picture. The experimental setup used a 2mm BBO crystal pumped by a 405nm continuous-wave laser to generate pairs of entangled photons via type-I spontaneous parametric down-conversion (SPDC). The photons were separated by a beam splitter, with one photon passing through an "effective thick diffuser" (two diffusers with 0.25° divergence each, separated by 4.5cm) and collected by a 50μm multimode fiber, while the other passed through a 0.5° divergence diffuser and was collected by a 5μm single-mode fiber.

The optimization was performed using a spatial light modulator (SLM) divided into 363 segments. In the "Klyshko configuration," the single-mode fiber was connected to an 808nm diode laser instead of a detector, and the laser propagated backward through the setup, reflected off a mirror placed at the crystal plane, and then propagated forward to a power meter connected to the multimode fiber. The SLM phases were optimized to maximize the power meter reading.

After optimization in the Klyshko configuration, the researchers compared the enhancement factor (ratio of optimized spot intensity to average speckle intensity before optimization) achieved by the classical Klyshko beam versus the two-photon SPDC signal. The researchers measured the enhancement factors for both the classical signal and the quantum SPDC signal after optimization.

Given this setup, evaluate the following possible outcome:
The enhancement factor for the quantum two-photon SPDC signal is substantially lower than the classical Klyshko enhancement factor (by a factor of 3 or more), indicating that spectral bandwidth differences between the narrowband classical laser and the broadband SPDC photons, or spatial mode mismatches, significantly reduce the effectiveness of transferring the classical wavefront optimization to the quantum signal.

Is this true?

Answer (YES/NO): NO